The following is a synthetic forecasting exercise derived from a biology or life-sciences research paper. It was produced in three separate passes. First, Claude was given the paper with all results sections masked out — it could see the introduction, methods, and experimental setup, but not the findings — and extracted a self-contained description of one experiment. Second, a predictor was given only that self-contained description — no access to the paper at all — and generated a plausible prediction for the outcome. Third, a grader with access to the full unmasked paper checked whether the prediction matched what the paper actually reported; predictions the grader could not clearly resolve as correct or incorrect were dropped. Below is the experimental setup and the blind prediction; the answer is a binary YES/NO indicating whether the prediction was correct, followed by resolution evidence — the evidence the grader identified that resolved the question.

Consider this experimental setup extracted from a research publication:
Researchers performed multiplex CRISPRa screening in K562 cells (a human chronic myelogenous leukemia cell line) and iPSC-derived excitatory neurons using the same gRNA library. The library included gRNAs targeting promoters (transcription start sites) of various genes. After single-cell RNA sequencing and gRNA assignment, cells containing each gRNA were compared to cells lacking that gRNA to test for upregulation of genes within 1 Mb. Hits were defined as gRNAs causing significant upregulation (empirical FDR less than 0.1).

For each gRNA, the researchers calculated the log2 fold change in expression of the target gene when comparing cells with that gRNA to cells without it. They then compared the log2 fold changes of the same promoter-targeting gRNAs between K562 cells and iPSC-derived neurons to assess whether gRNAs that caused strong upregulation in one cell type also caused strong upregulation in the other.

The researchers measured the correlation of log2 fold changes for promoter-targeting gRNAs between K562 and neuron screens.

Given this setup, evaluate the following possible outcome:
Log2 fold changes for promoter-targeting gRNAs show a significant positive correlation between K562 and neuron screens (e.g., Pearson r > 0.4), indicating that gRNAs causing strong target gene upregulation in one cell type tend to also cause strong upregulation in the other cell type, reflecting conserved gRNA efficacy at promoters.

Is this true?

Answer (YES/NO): YES